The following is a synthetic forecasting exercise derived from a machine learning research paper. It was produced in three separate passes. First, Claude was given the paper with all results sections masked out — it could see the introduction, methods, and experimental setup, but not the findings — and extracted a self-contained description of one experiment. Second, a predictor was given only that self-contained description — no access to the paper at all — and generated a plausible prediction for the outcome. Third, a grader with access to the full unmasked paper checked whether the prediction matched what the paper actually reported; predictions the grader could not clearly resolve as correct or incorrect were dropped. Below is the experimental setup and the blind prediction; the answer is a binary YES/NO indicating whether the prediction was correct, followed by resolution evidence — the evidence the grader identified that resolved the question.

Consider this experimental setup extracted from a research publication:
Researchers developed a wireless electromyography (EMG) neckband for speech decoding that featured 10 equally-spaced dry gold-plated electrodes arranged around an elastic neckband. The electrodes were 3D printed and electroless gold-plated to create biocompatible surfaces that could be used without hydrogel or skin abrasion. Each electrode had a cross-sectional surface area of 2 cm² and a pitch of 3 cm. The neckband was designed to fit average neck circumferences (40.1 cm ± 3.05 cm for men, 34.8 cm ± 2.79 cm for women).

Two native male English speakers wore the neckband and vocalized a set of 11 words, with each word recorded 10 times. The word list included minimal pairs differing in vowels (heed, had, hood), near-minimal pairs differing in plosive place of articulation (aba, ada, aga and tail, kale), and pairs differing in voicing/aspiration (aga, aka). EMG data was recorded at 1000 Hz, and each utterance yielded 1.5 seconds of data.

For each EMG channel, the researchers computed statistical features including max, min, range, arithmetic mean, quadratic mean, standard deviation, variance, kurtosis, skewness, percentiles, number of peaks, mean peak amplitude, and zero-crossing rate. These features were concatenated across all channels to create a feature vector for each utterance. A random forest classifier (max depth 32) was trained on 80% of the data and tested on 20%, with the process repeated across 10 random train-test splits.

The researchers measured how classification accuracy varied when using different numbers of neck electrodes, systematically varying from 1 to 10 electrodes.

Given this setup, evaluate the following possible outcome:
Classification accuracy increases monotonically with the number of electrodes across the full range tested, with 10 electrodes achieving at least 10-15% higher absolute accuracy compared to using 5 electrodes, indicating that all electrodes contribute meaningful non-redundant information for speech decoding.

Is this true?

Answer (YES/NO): NO